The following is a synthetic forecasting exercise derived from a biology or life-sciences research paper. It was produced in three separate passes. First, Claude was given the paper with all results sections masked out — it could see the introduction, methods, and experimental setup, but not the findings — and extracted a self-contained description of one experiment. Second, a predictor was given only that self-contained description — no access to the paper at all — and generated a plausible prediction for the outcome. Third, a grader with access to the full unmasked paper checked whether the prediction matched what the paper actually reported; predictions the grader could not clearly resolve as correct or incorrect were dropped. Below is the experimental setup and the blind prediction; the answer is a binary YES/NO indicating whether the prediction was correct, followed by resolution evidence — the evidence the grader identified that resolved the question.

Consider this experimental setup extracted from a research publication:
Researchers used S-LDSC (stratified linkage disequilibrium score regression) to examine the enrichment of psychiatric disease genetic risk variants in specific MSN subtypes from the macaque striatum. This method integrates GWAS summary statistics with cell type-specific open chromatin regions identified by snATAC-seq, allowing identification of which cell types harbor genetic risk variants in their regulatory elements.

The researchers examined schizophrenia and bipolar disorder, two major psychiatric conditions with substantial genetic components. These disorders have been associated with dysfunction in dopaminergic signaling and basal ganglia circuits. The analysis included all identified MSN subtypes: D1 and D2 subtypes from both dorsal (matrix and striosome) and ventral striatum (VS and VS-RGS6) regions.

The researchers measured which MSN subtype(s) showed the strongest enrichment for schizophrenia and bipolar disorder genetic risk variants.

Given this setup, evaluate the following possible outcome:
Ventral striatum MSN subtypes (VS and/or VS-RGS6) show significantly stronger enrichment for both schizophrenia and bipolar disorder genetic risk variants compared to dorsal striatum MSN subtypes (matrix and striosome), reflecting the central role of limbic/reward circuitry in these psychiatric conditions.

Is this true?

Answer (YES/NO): NO